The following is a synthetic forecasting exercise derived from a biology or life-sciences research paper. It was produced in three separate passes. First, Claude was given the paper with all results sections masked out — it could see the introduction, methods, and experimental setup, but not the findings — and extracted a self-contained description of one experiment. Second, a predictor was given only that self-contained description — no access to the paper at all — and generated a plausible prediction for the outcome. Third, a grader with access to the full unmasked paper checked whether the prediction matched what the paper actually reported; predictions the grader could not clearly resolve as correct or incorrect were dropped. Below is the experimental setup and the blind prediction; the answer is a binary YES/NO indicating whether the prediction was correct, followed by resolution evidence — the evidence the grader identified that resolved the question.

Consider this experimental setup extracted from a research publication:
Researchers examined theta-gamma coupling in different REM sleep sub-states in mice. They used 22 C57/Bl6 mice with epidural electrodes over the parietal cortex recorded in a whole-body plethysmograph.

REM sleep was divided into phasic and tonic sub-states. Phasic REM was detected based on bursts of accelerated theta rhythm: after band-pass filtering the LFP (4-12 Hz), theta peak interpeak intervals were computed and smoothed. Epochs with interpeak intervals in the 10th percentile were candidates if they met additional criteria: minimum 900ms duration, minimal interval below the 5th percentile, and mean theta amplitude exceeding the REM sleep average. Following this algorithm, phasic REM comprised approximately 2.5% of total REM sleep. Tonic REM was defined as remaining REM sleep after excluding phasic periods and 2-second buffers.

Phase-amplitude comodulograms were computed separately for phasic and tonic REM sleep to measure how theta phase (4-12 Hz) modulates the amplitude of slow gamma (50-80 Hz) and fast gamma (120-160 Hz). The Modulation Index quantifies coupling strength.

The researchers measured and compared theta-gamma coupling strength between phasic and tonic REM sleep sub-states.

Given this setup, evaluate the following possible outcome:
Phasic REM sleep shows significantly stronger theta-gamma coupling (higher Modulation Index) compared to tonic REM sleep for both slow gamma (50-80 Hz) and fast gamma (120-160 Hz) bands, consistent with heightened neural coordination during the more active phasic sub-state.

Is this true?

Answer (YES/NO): NO